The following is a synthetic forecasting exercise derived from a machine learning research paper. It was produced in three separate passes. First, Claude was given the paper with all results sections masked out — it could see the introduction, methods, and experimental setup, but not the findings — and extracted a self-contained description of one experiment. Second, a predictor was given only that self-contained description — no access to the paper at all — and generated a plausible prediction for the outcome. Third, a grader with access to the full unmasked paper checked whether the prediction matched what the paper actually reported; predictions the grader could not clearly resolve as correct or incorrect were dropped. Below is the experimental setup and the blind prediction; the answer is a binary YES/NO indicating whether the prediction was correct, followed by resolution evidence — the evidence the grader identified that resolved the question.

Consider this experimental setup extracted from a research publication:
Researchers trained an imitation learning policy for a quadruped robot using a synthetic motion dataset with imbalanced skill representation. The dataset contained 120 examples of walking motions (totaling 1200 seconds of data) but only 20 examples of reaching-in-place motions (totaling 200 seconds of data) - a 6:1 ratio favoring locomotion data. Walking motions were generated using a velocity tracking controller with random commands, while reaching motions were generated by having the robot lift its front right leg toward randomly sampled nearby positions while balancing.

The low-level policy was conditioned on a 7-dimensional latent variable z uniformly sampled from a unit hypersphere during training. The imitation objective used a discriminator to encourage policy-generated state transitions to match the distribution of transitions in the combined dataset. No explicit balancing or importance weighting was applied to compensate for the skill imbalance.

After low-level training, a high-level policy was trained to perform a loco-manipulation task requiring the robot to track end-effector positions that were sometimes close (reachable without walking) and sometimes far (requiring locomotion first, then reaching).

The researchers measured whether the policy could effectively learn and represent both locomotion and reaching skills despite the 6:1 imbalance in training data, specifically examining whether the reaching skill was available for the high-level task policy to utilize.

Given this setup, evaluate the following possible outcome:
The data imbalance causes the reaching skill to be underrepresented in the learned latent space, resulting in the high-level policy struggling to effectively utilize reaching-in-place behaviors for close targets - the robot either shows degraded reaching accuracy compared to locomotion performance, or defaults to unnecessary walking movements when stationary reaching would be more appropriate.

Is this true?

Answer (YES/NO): NO